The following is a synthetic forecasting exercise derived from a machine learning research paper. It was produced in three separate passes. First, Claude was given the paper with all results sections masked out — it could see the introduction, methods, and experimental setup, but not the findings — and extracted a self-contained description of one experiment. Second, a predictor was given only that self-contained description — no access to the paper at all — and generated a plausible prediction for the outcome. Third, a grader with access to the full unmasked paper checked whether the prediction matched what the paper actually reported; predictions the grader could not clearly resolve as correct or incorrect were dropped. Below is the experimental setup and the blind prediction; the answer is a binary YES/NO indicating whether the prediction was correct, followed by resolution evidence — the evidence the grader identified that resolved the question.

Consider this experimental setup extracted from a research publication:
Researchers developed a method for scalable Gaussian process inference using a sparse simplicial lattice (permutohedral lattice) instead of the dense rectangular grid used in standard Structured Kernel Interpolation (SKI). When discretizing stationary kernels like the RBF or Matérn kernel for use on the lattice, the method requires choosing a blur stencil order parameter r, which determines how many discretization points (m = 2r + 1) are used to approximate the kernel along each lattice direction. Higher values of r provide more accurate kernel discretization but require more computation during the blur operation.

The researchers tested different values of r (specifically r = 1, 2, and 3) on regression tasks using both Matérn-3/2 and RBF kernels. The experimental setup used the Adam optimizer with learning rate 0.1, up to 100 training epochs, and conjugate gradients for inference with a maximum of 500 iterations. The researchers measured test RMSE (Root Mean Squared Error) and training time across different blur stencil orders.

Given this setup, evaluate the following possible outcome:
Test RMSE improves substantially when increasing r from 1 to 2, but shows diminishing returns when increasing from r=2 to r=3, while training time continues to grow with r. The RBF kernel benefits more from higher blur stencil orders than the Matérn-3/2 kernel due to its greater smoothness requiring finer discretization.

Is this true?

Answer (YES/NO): NO